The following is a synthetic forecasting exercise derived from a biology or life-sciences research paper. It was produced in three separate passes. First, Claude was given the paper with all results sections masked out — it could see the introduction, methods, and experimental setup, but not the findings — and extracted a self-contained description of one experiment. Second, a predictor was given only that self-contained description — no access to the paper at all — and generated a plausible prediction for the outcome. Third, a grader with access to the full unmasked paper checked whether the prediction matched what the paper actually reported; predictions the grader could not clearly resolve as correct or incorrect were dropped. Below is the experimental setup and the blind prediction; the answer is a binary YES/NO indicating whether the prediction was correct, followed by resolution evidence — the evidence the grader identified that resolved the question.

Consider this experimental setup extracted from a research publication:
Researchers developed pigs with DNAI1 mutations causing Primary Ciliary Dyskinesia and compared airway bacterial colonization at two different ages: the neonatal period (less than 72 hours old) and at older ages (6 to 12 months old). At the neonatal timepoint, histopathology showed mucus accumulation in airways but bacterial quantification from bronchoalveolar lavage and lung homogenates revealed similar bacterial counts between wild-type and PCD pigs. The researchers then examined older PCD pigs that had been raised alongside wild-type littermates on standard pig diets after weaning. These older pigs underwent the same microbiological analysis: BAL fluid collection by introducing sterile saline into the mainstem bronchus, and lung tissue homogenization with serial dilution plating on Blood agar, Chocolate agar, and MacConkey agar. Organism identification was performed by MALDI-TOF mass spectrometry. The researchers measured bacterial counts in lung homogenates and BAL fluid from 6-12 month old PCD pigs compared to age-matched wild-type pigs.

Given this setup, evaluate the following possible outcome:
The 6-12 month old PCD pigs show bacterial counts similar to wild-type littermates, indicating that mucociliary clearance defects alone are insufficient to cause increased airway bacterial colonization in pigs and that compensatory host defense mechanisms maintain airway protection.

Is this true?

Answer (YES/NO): NO